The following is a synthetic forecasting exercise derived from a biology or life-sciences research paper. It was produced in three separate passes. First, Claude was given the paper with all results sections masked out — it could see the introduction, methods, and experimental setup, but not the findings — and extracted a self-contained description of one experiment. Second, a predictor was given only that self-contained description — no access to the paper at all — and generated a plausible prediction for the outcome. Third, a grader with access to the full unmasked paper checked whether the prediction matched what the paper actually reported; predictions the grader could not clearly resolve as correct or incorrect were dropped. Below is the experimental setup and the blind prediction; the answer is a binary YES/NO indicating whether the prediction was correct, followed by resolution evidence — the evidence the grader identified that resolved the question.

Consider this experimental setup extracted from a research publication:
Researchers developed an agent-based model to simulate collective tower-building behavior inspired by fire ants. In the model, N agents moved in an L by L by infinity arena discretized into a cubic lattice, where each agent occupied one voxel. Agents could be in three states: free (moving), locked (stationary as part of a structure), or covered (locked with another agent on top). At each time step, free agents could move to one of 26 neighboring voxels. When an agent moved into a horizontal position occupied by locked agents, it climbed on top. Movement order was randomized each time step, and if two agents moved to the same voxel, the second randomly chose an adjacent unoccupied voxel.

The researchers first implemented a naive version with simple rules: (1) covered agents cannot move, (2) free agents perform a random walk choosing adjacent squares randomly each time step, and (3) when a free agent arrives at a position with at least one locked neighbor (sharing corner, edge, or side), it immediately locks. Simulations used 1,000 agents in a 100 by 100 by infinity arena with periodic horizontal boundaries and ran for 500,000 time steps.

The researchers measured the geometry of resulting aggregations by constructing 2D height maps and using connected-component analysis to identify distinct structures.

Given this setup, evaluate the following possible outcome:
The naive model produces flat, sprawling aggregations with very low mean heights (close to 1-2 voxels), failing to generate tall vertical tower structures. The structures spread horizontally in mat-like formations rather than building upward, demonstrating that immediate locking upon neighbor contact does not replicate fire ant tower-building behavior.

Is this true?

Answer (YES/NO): NO